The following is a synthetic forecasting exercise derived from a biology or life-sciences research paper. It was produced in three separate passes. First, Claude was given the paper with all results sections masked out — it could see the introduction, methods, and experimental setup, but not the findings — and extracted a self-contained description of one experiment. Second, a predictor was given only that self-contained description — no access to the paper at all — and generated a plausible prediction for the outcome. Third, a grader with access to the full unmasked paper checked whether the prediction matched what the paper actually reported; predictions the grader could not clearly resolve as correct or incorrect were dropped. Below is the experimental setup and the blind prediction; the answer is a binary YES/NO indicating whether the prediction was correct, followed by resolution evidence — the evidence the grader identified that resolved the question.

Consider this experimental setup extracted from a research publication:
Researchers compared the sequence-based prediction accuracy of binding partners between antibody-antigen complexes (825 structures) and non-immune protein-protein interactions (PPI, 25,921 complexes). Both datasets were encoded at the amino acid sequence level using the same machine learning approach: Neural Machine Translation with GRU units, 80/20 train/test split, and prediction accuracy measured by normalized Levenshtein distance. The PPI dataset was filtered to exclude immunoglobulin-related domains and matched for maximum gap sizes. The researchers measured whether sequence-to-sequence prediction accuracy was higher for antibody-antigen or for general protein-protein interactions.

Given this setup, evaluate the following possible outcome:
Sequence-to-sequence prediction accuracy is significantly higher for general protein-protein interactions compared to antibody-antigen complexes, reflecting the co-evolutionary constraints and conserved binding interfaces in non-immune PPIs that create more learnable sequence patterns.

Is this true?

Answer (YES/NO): YES